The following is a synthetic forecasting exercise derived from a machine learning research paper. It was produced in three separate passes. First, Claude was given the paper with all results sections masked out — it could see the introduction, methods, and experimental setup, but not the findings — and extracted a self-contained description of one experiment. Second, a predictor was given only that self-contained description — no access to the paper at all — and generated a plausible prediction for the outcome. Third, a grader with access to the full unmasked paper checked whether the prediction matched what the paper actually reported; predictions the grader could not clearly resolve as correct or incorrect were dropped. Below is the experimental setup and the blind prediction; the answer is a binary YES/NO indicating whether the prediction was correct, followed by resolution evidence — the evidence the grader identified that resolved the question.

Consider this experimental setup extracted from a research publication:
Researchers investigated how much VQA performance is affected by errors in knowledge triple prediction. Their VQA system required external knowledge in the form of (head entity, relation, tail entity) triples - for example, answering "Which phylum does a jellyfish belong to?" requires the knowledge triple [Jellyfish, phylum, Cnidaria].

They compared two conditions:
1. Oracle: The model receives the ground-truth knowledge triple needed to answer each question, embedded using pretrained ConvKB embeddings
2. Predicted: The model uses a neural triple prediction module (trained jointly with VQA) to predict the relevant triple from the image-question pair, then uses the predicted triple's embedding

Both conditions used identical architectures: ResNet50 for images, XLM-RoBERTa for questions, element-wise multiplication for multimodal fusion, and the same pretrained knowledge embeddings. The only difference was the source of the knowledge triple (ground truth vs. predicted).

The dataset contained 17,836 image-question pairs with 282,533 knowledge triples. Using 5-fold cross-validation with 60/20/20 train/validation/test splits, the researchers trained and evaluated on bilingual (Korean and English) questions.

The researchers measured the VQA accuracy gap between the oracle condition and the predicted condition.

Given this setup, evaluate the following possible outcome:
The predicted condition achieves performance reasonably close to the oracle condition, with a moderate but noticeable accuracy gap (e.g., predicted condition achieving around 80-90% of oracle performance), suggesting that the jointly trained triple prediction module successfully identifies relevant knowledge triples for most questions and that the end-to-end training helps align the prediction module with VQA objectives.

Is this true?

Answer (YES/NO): NO